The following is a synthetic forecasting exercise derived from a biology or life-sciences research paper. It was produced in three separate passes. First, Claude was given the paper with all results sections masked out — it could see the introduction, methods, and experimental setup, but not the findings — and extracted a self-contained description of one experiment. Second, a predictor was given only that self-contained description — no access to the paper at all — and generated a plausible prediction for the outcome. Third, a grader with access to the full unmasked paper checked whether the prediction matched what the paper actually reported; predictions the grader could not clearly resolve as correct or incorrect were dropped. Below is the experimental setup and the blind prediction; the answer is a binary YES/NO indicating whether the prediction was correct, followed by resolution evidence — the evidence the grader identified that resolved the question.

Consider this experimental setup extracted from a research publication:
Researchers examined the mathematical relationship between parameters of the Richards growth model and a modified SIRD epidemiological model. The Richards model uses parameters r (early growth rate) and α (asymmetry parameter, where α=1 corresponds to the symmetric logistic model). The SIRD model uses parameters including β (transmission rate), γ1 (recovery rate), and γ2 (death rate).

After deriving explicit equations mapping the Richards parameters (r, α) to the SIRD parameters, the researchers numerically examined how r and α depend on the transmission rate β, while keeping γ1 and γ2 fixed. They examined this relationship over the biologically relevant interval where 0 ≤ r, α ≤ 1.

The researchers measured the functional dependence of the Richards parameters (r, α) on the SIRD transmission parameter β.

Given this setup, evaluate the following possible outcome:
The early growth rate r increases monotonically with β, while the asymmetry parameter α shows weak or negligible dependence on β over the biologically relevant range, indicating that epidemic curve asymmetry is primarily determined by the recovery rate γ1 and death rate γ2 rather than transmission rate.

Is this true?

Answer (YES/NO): NO